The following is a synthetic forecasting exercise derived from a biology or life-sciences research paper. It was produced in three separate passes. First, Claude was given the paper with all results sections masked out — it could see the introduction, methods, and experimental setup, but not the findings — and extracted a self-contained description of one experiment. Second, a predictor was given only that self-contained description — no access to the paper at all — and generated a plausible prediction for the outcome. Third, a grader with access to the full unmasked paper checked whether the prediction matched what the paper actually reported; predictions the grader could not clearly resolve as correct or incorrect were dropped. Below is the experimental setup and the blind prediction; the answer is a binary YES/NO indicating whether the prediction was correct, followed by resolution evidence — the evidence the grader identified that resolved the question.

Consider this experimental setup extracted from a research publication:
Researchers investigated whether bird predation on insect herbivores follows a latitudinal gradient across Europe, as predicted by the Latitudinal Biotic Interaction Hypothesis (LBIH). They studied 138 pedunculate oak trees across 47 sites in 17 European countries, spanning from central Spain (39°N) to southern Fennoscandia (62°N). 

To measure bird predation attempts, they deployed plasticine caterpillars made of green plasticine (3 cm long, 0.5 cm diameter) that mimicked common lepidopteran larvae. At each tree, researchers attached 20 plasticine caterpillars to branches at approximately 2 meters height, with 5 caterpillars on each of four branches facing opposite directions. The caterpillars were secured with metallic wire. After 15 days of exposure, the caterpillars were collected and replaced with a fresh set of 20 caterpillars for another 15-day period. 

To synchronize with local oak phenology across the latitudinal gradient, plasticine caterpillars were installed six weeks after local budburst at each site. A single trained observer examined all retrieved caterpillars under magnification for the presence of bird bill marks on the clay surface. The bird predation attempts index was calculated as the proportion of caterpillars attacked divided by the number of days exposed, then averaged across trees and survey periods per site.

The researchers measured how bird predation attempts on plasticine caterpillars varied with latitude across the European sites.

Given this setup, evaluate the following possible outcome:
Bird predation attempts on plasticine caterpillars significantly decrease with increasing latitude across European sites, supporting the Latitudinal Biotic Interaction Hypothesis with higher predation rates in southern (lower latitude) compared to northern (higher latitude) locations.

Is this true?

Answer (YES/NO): NO